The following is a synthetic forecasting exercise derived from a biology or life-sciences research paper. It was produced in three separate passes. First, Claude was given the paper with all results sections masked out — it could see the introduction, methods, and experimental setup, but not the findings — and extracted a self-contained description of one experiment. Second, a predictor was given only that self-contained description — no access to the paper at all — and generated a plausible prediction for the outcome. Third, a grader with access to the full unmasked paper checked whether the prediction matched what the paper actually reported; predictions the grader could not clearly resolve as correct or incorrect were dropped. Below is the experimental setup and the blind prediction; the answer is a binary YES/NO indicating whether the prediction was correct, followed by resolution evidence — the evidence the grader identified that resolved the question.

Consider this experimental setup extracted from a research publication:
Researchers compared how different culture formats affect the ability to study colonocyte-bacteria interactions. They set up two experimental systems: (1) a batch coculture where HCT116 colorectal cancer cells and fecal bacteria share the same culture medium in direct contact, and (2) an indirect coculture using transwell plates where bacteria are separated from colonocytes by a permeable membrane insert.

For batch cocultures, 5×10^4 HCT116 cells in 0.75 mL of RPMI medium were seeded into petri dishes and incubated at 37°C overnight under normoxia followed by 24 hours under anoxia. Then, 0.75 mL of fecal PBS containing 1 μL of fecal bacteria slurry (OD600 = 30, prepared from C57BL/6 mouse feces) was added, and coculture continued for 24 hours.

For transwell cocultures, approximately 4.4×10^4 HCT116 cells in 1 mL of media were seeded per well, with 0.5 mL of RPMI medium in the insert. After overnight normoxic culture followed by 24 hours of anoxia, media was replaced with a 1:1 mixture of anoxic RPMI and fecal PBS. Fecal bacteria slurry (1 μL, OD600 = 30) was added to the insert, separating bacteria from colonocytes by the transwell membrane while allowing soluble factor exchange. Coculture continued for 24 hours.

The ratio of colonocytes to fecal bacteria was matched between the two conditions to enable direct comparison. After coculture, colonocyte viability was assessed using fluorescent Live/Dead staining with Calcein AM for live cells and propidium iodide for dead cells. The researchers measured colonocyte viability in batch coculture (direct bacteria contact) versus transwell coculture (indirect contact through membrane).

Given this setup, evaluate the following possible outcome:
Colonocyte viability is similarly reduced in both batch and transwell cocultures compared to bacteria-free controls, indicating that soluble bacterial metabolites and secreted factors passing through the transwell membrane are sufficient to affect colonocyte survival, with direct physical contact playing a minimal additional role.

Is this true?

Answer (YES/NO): YES